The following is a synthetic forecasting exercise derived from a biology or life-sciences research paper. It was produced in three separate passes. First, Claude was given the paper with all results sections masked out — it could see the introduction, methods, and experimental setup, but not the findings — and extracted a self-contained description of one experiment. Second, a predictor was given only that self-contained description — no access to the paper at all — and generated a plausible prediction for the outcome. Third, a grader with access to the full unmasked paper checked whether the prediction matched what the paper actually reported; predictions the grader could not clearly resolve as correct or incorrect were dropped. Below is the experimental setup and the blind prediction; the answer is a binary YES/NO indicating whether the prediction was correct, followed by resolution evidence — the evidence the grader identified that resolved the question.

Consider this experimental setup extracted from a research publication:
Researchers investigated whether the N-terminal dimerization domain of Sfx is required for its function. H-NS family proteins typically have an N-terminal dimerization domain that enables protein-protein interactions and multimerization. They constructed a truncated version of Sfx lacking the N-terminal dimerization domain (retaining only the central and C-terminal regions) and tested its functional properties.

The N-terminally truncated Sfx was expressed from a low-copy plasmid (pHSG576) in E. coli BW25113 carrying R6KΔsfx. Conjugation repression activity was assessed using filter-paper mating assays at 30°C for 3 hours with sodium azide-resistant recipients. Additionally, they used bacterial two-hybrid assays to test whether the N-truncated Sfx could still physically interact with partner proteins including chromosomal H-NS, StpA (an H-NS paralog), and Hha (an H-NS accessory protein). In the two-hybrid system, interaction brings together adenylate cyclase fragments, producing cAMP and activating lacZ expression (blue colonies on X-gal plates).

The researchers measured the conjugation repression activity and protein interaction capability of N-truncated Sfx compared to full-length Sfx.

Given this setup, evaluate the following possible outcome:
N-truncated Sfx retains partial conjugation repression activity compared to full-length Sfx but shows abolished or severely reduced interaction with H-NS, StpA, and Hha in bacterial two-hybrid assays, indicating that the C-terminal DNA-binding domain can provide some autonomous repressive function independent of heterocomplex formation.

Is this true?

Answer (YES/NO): NO